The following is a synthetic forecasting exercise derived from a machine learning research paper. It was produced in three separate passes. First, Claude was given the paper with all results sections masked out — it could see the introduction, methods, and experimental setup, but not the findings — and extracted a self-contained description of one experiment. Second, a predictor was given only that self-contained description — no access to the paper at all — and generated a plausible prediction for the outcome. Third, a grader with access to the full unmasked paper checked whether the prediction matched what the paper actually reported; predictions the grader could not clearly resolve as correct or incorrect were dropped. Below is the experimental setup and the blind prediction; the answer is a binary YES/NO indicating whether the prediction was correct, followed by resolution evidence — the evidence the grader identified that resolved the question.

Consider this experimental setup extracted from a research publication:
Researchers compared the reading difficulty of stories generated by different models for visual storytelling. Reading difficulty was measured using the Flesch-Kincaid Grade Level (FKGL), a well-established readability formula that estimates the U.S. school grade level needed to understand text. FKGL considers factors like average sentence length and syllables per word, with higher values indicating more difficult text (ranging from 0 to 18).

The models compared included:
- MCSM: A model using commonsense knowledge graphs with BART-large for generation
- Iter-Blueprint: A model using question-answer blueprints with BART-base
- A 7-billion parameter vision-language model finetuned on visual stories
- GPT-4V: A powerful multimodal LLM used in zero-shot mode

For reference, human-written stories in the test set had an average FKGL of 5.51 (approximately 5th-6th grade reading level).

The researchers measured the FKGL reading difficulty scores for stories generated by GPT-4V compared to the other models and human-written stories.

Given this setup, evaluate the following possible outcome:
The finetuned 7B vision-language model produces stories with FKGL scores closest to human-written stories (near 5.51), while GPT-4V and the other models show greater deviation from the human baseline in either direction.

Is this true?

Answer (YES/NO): YES